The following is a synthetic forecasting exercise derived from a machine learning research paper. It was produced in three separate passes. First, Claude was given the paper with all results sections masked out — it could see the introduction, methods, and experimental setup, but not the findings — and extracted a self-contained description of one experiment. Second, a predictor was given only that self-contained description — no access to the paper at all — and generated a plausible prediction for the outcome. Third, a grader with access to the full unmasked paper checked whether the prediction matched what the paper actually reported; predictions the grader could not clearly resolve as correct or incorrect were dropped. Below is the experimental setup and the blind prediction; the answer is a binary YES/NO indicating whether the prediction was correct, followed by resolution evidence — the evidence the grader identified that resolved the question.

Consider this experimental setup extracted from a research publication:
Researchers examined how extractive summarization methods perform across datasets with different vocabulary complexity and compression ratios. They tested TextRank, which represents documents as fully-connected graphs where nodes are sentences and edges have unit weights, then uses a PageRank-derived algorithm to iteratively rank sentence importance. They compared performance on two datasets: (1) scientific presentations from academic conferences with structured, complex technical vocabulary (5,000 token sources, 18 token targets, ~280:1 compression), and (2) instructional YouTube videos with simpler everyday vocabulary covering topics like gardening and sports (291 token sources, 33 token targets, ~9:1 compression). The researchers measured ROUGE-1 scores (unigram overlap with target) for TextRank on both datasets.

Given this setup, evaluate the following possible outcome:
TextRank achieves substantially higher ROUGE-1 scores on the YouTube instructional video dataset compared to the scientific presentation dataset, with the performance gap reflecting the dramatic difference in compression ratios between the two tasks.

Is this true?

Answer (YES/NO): NO